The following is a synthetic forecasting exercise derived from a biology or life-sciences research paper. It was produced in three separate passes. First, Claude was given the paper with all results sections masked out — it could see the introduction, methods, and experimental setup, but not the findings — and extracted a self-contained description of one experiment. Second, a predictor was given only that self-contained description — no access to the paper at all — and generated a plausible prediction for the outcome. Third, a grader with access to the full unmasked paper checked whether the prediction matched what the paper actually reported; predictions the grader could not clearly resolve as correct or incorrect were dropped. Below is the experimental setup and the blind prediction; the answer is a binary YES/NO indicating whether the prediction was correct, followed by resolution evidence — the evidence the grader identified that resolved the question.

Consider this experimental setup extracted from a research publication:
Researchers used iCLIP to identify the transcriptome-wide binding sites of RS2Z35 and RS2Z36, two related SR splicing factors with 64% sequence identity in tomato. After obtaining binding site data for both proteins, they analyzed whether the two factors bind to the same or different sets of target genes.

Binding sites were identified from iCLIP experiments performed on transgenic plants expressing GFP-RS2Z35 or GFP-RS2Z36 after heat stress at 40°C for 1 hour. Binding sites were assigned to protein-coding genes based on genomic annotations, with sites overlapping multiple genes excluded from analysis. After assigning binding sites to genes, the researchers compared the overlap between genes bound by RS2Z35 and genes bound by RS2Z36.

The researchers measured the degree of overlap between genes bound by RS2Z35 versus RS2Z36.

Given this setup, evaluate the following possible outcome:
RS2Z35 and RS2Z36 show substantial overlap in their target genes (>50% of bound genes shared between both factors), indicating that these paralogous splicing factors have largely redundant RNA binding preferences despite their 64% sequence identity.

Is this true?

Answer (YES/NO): YES